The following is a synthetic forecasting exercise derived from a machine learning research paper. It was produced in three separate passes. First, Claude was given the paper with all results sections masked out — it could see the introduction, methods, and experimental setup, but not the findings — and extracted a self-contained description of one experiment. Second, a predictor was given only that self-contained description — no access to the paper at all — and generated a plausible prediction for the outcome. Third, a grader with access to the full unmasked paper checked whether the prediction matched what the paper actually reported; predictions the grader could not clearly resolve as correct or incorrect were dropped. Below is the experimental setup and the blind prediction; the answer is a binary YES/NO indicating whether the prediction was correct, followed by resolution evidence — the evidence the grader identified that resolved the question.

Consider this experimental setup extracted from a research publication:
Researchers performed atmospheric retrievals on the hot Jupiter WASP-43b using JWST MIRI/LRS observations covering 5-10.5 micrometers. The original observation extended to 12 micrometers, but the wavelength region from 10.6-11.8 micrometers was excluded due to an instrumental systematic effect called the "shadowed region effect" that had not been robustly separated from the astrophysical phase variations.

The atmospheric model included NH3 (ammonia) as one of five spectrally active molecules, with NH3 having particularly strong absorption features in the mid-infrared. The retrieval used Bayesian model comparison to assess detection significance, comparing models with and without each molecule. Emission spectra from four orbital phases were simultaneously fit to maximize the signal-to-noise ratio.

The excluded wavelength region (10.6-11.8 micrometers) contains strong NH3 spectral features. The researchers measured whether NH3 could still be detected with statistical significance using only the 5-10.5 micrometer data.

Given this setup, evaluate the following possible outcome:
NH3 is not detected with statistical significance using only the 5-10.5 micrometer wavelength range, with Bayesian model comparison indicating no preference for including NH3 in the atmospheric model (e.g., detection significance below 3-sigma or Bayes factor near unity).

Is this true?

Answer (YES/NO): NO